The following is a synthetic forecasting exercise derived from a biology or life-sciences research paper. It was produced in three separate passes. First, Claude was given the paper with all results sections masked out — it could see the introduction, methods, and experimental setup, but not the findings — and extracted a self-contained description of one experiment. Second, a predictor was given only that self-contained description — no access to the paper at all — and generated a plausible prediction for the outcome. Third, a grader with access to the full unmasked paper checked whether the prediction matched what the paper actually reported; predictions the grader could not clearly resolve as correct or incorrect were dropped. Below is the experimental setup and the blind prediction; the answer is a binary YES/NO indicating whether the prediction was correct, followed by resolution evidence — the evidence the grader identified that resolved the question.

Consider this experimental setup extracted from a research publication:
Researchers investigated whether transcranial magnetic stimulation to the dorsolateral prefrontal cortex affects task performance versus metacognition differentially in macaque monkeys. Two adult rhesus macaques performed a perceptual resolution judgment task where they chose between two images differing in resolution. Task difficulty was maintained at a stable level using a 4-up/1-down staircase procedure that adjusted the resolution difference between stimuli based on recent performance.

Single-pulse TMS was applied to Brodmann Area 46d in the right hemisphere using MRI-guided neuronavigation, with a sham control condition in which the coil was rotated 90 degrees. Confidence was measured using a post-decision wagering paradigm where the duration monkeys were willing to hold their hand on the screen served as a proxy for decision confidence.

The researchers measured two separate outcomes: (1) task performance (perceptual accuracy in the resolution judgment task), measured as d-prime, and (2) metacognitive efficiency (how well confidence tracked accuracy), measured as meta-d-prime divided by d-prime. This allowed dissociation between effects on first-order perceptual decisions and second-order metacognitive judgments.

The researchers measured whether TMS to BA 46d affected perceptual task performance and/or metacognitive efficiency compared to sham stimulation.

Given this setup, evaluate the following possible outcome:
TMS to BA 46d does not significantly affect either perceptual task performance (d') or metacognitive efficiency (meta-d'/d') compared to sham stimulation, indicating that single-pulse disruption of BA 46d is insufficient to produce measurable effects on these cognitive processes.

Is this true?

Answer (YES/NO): NO